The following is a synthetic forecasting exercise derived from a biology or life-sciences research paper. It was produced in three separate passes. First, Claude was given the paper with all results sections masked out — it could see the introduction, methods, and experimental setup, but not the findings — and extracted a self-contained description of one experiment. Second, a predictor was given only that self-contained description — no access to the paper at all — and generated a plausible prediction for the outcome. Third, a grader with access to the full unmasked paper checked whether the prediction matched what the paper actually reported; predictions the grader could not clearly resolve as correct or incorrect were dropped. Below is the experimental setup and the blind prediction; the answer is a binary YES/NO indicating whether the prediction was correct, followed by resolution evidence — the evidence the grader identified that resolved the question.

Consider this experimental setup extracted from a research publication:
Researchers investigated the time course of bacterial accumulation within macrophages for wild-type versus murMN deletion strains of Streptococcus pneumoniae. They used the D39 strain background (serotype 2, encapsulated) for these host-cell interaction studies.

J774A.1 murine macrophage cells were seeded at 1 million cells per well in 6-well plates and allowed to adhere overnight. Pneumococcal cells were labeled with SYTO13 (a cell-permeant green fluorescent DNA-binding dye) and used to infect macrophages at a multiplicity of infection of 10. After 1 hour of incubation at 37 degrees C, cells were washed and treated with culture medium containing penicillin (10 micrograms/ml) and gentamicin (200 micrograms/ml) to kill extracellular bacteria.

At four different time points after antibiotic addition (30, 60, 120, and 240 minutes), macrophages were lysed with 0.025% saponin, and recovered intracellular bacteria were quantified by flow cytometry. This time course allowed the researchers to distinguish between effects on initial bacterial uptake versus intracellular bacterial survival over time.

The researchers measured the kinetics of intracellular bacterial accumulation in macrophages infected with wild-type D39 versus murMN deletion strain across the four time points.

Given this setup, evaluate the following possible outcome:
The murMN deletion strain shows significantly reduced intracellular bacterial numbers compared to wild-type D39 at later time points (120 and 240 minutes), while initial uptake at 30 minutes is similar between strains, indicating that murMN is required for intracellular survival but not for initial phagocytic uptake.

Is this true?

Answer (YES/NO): NO